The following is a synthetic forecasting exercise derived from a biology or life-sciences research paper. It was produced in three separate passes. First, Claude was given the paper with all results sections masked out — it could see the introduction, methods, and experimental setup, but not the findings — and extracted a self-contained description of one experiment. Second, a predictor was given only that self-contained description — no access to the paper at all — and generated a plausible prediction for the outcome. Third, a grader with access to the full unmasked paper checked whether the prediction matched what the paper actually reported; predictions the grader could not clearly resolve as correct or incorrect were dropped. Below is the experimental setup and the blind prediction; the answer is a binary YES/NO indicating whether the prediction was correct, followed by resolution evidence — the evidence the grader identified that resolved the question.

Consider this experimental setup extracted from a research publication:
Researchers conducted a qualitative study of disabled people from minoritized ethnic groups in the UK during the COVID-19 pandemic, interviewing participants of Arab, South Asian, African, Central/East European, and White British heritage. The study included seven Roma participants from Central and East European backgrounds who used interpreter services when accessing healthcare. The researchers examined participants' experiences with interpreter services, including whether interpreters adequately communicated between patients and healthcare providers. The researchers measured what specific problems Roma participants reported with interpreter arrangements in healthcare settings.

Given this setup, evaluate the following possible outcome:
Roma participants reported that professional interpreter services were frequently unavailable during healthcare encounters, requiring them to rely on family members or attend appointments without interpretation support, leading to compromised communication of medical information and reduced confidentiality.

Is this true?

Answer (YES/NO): NO